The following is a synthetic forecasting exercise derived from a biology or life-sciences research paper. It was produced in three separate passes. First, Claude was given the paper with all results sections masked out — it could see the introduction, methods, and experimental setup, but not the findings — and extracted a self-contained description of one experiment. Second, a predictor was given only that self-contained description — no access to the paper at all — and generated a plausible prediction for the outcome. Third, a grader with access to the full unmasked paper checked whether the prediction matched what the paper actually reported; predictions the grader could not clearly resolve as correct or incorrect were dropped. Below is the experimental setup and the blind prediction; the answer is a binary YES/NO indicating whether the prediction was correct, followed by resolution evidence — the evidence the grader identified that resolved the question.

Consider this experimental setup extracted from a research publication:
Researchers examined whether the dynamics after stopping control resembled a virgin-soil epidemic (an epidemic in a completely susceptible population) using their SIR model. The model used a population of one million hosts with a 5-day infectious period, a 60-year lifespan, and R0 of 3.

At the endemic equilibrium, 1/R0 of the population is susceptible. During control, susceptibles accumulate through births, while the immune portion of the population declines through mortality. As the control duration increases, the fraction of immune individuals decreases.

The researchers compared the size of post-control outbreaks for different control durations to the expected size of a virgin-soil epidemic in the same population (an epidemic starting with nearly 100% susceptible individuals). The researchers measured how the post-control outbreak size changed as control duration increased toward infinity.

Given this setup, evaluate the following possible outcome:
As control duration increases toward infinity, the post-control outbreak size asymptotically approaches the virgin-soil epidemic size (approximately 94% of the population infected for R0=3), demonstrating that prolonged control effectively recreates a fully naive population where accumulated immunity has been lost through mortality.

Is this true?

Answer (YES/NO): YES